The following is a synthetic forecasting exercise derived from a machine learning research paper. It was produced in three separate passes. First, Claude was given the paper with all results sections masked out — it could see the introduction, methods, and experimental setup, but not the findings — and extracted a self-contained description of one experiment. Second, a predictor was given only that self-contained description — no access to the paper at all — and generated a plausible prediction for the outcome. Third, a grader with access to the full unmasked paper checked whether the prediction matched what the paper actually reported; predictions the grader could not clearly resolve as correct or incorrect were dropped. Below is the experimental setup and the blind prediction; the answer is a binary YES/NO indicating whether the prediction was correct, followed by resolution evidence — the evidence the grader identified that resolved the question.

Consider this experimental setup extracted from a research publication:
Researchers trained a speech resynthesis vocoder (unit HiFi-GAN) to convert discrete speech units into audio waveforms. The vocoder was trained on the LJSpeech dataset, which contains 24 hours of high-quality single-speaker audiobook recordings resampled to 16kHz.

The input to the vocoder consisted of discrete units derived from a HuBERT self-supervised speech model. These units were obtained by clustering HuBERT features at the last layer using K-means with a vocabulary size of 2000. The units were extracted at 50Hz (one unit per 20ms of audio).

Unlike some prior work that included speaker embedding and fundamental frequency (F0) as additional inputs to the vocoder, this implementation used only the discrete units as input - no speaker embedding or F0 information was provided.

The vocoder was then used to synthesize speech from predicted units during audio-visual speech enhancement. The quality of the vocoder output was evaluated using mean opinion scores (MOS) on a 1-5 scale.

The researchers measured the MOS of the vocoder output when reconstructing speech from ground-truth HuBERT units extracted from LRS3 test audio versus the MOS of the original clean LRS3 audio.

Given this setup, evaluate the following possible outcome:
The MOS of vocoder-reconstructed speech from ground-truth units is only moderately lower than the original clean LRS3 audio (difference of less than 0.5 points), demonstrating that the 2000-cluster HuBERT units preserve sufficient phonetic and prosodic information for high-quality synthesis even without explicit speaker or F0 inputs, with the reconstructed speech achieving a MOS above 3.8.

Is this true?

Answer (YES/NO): YES